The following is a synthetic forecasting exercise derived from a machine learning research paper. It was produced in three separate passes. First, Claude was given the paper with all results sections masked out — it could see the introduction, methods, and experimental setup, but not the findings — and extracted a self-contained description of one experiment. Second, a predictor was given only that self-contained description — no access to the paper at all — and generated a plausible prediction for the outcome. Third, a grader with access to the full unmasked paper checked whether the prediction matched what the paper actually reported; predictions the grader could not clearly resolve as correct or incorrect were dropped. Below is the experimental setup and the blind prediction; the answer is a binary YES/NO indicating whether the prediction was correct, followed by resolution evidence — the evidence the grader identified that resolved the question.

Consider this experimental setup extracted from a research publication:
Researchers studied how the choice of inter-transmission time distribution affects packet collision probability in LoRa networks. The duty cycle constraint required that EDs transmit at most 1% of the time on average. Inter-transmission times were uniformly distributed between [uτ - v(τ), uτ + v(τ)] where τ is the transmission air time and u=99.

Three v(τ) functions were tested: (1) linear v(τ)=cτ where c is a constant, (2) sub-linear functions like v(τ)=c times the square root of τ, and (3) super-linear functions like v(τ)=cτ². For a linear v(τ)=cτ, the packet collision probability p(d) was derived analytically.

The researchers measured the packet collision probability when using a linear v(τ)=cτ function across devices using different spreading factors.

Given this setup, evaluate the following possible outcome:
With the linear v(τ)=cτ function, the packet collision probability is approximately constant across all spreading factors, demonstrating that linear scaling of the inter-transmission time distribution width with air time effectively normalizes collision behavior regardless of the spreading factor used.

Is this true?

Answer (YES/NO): YES